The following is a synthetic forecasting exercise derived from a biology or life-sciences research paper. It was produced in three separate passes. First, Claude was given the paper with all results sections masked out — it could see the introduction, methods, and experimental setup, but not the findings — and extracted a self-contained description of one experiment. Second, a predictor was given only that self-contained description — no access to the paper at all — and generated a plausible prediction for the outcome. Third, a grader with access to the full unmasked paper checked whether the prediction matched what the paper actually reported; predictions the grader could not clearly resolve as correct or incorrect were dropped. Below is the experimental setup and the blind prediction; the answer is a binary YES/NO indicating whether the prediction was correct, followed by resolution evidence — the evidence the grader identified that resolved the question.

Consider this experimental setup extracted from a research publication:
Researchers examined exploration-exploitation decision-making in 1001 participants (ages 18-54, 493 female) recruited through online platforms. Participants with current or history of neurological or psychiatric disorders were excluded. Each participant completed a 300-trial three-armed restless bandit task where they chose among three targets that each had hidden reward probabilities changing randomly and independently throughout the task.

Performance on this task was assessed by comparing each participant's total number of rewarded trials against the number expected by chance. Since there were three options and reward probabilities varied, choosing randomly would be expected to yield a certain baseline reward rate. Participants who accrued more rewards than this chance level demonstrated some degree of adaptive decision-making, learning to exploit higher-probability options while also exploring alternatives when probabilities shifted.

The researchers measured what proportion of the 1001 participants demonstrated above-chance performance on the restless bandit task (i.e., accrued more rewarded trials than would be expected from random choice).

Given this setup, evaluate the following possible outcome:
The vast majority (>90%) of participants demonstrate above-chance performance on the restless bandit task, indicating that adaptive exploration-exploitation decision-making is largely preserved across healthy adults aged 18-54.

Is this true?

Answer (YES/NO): YES